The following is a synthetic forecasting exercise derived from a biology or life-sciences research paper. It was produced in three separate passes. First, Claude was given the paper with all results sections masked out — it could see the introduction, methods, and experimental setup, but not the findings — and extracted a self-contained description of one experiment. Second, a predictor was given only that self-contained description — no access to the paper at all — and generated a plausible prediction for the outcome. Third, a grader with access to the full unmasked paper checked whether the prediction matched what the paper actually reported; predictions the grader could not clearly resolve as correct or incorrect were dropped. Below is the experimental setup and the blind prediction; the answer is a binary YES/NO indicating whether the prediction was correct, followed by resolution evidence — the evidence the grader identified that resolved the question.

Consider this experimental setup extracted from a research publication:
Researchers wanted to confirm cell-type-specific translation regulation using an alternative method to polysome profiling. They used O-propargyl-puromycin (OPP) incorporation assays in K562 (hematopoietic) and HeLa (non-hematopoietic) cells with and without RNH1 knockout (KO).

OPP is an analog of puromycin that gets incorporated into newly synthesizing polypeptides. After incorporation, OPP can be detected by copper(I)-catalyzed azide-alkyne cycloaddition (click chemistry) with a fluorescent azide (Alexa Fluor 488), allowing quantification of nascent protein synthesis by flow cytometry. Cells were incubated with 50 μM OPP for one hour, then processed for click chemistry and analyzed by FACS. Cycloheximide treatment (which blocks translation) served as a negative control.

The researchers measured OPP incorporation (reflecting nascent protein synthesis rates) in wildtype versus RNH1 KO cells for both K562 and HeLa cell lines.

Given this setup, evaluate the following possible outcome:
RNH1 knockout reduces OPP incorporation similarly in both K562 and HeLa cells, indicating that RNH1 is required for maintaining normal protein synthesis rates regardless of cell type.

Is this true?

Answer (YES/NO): NO